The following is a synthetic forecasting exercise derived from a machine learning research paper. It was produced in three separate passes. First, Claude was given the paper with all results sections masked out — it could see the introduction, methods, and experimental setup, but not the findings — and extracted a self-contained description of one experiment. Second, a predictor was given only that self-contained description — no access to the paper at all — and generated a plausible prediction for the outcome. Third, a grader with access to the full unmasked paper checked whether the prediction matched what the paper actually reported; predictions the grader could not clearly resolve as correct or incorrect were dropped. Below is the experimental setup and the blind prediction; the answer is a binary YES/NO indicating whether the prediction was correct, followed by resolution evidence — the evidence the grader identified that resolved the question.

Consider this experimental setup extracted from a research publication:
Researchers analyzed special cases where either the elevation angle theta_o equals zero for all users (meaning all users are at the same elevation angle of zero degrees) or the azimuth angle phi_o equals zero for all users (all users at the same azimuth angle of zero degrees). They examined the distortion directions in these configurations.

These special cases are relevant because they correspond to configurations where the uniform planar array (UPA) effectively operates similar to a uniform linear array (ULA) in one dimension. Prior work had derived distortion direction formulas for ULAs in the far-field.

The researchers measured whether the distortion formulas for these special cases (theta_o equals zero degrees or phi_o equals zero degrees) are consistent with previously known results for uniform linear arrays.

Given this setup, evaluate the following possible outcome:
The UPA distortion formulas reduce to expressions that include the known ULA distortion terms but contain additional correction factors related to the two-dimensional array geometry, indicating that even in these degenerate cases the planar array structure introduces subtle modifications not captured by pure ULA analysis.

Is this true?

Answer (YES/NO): NO